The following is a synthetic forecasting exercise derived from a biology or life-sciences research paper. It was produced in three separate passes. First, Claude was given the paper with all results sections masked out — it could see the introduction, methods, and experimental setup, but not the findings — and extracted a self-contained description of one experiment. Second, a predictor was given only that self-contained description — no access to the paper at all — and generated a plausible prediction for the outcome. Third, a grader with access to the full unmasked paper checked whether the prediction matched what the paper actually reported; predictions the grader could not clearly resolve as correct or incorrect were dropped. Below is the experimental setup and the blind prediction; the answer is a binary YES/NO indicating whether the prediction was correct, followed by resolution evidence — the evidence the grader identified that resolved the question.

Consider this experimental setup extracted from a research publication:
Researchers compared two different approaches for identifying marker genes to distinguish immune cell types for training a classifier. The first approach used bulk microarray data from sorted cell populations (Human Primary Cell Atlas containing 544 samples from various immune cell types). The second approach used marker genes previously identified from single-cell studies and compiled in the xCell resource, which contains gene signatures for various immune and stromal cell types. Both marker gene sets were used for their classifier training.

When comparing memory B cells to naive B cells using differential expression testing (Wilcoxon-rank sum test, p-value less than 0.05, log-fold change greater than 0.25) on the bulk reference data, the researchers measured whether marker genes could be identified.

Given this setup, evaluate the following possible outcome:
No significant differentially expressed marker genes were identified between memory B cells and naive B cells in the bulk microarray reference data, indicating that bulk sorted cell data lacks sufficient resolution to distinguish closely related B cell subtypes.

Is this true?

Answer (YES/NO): YES